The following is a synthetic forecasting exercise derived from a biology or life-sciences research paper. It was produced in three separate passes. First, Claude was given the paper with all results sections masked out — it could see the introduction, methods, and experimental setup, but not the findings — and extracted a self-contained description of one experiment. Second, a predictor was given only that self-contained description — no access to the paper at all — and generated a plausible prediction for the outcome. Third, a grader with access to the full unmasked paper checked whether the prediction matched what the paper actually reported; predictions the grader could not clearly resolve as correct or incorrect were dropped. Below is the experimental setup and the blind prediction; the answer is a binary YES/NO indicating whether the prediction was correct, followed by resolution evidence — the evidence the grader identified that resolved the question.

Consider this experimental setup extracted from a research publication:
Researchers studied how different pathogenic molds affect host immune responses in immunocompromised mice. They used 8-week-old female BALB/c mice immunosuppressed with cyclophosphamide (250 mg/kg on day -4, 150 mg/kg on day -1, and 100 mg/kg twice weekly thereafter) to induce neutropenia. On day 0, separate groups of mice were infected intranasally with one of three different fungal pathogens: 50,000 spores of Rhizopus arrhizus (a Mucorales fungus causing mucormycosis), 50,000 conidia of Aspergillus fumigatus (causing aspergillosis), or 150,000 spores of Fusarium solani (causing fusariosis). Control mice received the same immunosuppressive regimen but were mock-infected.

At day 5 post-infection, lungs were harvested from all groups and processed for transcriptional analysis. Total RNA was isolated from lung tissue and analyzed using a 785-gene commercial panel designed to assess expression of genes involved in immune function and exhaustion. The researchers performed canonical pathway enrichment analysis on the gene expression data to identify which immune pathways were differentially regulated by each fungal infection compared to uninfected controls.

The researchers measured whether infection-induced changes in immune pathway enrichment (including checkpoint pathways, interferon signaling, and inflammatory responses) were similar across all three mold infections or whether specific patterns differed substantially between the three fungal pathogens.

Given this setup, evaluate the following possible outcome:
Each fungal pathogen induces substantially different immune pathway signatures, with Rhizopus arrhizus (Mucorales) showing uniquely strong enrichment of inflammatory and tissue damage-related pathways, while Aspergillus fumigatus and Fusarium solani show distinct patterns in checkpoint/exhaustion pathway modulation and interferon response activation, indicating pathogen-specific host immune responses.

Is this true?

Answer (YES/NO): NO